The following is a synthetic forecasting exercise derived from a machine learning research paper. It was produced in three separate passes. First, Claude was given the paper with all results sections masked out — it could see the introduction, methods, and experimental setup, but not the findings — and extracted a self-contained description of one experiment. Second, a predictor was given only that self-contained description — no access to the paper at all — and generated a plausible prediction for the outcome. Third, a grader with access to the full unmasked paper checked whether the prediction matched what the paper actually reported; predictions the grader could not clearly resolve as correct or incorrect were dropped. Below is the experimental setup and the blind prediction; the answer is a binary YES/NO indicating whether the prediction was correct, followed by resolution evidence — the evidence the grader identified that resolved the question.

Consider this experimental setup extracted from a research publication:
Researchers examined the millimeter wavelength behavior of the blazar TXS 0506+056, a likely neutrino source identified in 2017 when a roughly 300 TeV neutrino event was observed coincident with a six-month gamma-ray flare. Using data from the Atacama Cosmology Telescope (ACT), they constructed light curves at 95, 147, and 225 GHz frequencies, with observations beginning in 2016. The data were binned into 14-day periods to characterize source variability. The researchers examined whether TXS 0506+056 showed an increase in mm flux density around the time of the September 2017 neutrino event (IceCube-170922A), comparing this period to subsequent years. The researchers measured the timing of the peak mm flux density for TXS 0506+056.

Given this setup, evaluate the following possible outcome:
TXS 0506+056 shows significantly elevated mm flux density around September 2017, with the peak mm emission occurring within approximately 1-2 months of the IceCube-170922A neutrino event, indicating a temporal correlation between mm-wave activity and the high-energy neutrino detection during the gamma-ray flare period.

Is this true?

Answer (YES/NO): NO